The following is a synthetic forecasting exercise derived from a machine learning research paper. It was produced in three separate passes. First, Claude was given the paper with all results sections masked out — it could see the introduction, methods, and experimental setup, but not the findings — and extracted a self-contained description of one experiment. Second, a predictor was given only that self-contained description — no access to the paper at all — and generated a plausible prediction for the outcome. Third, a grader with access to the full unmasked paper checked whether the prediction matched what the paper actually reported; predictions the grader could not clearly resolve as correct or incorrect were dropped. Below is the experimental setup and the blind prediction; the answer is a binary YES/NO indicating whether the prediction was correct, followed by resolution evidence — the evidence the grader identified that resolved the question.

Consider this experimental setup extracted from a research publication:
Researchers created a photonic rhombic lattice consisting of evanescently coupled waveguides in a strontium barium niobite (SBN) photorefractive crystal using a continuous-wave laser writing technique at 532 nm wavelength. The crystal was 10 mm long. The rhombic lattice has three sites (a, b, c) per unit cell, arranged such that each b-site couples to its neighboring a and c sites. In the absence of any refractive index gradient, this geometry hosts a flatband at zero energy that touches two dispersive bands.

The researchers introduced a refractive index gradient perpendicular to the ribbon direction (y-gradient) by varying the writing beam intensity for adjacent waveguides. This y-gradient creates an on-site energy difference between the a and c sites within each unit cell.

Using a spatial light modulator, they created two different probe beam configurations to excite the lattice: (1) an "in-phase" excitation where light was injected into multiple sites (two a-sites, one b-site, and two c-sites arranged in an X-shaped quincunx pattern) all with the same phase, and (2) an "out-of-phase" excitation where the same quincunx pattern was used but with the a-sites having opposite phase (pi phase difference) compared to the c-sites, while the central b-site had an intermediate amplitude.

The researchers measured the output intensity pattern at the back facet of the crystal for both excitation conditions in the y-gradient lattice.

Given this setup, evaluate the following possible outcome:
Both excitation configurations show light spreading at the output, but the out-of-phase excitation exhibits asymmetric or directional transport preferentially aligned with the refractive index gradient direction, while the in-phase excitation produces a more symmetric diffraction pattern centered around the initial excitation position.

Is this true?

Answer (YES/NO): NO